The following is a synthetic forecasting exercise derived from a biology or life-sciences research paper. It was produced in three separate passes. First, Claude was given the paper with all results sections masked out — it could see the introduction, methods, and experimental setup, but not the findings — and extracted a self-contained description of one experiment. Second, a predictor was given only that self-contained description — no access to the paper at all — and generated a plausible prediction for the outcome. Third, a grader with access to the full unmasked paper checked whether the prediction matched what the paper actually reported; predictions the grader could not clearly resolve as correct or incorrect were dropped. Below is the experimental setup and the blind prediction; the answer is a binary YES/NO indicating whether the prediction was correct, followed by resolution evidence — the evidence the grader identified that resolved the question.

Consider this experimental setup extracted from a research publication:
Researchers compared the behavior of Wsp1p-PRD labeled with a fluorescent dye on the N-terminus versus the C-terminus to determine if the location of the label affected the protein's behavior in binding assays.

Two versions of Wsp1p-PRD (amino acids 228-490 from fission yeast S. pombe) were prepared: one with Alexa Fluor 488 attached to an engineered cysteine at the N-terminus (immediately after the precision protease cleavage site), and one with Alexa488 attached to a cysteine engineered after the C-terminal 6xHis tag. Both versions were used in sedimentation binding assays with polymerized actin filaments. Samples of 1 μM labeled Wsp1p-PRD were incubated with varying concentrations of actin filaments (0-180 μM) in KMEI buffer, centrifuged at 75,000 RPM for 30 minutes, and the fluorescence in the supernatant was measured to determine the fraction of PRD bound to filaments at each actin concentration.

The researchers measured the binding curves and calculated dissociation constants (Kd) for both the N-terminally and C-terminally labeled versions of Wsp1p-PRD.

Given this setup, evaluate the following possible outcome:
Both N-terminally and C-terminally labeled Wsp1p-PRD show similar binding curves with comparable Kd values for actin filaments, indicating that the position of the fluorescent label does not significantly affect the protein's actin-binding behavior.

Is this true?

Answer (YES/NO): YES